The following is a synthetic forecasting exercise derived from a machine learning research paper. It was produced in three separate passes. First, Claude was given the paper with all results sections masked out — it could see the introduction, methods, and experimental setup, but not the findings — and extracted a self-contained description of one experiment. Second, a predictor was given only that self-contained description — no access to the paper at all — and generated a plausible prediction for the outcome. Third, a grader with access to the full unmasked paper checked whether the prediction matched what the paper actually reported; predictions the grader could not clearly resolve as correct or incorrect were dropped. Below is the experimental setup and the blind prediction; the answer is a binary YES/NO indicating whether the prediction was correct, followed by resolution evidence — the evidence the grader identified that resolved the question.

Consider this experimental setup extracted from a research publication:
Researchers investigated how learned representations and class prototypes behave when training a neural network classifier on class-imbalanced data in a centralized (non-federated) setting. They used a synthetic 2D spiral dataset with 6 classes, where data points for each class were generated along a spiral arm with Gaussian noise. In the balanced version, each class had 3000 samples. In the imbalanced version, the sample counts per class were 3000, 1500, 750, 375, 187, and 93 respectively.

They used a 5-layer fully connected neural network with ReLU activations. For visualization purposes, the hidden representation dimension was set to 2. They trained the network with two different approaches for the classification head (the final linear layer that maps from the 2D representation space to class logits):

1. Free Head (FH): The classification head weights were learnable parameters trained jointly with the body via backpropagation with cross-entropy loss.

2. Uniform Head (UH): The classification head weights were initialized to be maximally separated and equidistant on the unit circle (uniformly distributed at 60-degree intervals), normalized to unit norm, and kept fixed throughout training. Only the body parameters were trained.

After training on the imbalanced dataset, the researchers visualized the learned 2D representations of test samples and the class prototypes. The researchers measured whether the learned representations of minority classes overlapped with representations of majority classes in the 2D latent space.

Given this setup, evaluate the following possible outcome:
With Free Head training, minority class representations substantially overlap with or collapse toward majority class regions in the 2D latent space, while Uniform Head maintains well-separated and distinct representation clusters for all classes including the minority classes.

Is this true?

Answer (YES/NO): YES